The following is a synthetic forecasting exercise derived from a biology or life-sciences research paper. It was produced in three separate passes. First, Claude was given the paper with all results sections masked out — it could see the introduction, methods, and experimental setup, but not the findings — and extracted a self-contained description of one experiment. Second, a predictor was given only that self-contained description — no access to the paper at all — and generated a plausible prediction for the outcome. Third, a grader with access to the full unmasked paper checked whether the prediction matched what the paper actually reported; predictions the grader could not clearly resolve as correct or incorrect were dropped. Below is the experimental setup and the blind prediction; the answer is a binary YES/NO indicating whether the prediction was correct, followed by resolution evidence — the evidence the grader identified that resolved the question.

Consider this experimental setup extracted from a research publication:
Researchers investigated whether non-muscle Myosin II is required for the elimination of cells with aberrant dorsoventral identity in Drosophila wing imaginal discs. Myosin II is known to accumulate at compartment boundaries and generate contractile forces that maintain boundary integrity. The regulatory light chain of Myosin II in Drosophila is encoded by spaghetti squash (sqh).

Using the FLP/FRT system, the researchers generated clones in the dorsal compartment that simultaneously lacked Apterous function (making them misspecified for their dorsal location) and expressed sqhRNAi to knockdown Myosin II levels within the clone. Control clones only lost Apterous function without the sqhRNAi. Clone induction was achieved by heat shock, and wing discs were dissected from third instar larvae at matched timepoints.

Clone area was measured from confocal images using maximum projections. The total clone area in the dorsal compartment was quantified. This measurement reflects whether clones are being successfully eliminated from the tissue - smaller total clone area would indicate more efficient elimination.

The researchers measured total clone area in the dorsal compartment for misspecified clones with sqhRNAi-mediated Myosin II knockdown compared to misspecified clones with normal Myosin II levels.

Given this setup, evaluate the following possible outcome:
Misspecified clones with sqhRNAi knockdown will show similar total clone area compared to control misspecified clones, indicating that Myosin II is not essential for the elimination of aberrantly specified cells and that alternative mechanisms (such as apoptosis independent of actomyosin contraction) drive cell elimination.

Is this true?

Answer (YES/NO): NO